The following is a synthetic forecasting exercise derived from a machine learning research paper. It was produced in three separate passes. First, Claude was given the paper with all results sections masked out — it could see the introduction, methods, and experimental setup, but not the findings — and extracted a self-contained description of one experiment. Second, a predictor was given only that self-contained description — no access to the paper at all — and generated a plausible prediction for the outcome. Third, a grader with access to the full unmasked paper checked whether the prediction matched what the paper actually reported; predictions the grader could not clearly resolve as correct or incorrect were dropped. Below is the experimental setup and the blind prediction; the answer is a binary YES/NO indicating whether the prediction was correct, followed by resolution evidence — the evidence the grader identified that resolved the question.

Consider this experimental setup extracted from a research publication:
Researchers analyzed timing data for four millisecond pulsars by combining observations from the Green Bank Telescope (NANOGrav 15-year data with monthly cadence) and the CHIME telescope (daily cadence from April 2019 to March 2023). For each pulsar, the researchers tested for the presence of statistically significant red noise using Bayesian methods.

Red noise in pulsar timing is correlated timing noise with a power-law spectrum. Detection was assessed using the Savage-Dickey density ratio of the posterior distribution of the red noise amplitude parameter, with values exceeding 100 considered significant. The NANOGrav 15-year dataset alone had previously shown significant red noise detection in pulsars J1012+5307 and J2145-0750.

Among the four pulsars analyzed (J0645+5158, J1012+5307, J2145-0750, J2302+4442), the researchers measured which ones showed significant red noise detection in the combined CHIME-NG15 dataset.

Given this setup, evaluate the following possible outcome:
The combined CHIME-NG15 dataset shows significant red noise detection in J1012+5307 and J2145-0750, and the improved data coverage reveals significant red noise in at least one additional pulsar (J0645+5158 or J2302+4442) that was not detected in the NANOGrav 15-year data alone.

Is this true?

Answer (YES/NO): NO